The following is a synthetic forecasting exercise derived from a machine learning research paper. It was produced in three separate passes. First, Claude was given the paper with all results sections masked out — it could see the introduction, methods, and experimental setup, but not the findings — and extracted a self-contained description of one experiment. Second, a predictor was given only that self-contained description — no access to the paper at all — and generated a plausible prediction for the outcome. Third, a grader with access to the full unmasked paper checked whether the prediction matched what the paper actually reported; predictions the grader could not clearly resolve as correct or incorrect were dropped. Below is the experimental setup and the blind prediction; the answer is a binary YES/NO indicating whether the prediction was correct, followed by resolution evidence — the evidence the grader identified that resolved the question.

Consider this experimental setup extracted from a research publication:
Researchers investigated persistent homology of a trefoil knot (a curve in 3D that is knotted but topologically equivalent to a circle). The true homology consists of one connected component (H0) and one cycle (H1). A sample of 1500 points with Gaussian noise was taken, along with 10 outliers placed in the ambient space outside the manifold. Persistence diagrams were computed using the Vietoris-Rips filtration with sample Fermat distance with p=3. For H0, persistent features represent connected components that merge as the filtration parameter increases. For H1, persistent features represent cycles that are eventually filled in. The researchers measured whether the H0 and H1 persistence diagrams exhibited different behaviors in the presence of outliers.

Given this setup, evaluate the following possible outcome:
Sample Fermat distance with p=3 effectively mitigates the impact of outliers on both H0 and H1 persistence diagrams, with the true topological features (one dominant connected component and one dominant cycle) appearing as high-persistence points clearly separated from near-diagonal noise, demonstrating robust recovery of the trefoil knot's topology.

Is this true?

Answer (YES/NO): NO